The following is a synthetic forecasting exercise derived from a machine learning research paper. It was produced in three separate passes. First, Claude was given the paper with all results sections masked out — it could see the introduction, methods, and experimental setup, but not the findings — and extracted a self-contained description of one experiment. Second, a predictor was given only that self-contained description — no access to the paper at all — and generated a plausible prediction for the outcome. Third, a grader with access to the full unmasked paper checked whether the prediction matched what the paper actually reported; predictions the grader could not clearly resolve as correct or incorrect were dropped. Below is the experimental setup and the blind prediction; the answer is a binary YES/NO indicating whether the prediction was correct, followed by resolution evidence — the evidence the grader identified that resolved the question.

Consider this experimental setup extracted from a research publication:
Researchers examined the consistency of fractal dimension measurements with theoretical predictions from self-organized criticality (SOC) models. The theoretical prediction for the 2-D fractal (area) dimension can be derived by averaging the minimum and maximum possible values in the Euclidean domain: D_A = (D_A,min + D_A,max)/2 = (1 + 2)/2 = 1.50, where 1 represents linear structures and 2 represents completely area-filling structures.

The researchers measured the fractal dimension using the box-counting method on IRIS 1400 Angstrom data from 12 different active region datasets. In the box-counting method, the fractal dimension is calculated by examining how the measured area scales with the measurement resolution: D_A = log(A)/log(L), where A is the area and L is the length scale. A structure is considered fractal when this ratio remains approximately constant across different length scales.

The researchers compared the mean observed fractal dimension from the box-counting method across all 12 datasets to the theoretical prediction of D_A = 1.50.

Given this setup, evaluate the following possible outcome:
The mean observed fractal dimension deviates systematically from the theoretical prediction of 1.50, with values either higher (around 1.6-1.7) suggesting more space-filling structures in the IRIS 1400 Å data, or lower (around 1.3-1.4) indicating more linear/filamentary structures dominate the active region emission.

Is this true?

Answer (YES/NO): NO